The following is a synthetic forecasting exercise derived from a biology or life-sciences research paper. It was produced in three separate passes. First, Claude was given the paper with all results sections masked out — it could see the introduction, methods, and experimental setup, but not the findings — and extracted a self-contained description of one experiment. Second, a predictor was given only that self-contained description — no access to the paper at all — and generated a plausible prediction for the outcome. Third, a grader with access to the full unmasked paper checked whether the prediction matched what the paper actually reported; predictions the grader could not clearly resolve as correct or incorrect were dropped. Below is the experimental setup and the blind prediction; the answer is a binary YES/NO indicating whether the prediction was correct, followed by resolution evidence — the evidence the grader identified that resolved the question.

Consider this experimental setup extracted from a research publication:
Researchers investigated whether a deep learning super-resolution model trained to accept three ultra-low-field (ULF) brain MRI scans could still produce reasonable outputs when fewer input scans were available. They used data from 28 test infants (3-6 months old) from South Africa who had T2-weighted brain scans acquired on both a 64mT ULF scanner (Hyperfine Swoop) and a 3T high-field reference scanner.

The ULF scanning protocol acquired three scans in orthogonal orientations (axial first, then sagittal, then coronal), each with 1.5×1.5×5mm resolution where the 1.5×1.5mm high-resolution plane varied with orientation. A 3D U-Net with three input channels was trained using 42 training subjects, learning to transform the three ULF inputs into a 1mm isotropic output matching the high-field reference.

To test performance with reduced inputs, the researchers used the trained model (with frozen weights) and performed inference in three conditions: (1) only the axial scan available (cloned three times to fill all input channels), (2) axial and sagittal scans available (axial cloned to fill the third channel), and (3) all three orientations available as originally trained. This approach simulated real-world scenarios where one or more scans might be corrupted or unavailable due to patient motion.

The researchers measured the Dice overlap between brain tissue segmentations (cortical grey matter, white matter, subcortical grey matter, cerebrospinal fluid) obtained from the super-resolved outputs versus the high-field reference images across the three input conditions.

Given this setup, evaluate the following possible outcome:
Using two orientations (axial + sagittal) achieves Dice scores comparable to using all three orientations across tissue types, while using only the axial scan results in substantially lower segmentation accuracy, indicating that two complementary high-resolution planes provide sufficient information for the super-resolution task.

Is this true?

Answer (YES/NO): NO